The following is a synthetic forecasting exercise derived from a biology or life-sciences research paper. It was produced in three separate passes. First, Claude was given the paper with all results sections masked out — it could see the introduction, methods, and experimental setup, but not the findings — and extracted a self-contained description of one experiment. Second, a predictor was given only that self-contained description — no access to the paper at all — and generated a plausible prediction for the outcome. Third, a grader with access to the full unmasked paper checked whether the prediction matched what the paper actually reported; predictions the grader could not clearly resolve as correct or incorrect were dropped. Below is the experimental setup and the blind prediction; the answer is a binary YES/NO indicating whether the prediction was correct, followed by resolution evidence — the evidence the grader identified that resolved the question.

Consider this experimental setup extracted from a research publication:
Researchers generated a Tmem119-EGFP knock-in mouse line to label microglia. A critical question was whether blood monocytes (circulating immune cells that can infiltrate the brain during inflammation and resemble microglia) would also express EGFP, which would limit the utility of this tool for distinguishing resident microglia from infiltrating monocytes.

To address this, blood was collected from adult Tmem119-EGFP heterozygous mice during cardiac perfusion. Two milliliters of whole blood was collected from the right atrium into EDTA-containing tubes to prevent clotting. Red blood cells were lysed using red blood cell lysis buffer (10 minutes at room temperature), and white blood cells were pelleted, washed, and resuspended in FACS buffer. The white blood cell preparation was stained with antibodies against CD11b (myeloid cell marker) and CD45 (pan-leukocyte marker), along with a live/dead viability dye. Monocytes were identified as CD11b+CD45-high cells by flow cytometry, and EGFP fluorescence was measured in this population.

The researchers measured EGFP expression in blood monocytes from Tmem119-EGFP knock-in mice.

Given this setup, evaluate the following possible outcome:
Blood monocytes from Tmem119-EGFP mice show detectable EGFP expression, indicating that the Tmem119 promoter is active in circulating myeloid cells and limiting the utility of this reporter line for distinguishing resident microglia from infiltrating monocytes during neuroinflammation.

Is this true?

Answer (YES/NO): NO